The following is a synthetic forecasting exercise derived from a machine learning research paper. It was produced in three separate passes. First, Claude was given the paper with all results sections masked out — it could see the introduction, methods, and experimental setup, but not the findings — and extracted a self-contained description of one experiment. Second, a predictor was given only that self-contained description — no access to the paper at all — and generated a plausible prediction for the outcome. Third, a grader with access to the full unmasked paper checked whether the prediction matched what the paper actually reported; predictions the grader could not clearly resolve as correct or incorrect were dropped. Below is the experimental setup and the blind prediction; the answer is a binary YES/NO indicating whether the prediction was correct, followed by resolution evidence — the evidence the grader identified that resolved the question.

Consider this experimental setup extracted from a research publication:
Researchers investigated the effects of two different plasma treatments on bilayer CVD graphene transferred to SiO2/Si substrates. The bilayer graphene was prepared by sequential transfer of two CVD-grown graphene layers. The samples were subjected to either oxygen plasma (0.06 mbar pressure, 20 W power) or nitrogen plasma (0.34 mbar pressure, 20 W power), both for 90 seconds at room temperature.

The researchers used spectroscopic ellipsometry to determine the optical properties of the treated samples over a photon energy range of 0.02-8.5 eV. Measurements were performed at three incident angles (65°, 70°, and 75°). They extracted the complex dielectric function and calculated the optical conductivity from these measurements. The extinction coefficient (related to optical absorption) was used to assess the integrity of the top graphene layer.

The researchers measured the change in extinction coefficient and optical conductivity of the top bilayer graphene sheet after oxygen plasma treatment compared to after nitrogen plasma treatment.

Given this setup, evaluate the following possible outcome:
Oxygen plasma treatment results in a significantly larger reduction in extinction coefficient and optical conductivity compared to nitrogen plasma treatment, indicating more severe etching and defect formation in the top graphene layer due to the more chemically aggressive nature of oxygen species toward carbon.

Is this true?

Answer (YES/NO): NO